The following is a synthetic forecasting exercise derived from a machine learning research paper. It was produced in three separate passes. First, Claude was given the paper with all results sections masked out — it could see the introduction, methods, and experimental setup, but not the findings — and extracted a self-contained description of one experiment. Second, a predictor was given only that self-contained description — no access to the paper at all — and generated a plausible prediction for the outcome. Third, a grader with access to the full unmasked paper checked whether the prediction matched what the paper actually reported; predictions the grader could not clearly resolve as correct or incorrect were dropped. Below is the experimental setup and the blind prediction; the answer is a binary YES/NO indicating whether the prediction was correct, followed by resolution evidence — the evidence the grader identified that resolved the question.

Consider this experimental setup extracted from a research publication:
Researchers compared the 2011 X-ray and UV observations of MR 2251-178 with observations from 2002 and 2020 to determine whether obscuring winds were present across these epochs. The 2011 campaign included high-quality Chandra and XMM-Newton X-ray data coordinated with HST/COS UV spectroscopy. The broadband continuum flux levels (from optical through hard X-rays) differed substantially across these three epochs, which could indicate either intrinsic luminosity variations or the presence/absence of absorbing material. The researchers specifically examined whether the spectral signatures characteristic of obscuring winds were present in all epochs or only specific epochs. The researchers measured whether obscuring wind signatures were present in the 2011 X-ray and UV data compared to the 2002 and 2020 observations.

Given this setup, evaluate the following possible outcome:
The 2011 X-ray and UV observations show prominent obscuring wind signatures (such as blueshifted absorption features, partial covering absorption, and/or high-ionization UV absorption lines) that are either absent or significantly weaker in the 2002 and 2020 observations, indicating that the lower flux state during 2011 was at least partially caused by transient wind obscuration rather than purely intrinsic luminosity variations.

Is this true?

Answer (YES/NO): NO